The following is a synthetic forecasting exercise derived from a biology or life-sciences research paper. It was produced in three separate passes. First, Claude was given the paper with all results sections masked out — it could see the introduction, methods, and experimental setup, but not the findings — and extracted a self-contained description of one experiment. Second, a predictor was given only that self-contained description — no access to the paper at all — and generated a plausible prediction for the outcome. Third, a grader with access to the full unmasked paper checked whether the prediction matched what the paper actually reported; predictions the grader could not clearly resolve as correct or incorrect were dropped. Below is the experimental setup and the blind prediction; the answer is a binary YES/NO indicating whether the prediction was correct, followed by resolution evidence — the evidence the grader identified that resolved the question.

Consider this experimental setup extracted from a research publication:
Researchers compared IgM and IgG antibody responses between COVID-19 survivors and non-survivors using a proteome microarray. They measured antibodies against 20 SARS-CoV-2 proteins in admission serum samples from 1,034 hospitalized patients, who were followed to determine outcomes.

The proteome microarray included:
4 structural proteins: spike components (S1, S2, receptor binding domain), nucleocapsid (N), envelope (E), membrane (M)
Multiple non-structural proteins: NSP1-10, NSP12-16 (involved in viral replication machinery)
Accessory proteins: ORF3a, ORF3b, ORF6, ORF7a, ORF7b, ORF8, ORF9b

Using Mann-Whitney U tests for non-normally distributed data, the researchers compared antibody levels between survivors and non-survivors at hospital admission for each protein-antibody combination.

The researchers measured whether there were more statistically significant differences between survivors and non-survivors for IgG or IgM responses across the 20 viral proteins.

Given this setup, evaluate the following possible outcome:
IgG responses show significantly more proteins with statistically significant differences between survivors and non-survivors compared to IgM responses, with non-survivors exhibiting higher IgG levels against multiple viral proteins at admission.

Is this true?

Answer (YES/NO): YES